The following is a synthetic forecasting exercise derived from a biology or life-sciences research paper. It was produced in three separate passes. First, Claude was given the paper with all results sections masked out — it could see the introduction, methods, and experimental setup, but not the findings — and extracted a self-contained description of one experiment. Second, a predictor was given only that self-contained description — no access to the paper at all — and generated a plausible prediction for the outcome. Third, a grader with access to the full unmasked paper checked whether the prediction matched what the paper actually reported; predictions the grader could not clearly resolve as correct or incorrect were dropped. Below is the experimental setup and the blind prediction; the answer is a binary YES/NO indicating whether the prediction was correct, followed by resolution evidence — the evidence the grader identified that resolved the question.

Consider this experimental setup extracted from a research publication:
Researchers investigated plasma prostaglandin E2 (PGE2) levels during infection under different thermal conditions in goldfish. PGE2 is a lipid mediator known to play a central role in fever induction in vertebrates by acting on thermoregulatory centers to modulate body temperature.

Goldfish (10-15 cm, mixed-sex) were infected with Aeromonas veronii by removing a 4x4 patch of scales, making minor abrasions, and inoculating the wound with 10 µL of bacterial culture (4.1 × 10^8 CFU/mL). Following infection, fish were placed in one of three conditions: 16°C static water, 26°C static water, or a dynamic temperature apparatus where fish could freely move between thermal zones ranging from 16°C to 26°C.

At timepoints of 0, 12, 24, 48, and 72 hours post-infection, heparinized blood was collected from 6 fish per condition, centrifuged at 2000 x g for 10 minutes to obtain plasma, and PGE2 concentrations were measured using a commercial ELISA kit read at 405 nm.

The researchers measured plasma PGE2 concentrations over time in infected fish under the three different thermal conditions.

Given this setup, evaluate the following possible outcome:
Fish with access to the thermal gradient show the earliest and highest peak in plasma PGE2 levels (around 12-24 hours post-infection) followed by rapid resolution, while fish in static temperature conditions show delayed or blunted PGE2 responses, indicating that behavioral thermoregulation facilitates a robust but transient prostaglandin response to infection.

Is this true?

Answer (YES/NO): YES